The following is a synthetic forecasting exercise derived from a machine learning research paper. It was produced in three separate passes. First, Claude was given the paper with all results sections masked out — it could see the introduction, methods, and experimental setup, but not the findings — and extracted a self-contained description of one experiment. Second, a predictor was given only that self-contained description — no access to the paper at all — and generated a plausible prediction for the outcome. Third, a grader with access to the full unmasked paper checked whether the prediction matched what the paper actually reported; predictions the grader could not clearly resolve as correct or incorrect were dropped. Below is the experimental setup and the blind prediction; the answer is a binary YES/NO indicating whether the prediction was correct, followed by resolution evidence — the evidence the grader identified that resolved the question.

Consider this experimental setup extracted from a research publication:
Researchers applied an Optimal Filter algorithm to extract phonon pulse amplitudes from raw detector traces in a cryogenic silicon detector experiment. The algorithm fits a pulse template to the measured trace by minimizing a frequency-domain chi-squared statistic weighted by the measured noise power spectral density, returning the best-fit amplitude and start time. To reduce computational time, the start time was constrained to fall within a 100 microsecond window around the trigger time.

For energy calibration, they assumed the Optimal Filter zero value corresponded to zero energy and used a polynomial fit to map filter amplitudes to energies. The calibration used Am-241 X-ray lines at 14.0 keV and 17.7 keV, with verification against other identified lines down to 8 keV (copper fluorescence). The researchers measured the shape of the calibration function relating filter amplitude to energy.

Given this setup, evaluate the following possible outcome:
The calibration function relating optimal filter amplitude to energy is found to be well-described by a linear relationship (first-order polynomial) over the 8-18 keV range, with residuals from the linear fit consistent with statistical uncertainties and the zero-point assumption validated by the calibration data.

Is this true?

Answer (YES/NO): NO